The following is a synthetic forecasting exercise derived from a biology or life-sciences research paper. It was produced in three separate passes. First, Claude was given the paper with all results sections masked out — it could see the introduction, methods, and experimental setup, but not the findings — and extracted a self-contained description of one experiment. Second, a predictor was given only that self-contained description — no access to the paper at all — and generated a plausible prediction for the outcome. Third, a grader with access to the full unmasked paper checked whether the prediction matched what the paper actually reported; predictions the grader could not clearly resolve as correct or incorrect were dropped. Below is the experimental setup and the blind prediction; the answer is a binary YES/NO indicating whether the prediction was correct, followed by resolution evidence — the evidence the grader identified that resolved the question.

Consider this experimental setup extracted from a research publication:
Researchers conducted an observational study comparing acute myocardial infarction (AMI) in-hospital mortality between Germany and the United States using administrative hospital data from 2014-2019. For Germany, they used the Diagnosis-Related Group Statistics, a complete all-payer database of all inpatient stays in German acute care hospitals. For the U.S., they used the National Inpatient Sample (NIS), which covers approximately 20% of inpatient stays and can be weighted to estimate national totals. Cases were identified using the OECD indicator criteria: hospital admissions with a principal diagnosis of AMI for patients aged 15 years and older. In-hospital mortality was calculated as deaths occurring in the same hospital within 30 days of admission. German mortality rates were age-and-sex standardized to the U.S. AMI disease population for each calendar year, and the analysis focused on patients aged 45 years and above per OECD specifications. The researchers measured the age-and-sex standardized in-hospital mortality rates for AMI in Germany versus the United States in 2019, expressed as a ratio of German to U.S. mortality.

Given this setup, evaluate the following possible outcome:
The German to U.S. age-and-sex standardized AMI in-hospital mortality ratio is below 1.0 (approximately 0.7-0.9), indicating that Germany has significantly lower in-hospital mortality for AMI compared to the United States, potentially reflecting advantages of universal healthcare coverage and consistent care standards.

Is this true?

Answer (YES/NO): NO